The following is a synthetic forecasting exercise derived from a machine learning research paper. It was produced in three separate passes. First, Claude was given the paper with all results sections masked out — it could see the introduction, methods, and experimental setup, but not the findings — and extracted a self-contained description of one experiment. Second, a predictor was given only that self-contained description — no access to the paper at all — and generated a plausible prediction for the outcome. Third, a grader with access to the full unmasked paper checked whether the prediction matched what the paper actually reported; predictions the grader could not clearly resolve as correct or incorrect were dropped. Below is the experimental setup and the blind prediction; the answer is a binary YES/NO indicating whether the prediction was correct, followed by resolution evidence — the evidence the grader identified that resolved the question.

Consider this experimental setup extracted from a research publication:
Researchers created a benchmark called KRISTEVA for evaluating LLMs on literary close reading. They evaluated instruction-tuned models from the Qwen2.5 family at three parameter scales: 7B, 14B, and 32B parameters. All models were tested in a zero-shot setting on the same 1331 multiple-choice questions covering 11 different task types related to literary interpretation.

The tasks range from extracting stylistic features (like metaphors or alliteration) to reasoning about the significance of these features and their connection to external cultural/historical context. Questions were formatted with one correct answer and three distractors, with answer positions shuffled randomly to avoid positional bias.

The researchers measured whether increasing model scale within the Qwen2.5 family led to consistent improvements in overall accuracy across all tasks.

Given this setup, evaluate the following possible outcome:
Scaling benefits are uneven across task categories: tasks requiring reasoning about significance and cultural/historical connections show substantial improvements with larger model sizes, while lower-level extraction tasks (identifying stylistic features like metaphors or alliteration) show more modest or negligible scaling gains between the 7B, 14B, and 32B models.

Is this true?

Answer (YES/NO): NO